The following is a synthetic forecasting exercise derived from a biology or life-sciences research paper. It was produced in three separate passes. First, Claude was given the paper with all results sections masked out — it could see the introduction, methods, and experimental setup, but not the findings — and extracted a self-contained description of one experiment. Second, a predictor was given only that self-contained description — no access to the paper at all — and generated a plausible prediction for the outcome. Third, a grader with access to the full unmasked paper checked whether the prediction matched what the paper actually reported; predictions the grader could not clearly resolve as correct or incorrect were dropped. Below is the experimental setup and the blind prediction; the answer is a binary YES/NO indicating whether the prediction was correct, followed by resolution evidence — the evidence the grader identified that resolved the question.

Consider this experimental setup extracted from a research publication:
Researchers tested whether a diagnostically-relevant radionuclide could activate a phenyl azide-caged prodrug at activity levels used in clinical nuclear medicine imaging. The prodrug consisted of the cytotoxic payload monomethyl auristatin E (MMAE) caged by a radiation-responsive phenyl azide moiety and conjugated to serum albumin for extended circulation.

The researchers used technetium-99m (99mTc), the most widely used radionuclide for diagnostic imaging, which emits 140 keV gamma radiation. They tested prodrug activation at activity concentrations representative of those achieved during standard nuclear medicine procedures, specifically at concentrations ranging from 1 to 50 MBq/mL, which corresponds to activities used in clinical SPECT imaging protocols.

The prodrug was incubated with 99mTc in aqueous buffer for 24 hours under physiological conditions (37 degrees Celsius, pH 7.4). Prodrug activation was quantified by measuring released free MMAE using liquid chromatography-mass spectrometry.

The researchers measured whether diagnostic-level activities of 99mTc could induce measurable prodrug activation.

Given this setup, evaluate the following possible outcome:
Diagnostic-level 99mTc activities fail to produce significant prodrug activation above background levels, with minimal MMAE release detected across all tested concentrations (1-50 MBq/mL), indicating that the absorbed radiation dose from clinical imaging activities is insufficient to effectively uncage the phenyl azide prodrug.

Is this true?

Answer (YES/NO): NO